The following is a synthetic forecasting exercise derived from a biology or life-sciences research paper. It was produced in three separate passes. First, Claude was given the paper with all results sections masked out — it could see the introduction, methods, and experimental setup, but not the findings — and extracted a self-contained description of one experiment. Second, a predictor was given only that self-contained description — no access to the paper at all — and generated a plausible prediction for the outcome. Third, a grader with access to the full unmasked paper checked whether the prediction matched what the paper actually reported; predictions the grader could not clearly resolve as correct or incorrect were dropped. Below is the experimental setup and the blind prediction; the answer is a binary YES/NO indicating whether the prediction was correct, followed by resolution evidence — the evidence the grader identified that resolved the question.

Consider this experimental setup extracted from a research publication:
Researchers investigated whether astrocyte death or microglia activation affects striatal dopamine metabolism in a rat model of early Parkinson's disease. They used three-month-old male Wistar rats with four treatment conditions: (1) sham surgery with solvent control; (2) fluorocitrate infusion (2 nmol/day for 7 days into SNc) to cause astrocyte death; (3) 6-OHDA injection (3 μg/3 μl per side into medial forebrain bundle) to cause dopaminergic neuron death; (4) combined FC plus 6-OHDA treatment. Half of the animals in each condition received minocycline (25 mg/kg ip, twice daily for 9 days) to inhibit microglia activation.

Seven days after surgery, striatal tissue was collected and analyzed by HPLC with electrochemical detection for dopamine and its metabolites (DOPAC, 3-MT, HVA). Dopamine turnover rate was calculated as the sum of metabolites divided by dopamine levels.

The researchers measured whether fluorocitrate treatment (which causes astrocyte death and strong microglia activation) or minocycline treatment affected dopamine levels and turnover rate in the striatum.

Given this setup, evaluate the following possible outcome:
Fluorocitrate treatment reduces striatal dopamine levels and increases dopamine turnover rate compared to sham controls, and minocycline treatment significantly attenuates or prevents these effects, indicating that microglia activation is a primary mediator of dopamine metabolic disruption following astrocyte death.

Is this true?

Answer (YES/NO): NO